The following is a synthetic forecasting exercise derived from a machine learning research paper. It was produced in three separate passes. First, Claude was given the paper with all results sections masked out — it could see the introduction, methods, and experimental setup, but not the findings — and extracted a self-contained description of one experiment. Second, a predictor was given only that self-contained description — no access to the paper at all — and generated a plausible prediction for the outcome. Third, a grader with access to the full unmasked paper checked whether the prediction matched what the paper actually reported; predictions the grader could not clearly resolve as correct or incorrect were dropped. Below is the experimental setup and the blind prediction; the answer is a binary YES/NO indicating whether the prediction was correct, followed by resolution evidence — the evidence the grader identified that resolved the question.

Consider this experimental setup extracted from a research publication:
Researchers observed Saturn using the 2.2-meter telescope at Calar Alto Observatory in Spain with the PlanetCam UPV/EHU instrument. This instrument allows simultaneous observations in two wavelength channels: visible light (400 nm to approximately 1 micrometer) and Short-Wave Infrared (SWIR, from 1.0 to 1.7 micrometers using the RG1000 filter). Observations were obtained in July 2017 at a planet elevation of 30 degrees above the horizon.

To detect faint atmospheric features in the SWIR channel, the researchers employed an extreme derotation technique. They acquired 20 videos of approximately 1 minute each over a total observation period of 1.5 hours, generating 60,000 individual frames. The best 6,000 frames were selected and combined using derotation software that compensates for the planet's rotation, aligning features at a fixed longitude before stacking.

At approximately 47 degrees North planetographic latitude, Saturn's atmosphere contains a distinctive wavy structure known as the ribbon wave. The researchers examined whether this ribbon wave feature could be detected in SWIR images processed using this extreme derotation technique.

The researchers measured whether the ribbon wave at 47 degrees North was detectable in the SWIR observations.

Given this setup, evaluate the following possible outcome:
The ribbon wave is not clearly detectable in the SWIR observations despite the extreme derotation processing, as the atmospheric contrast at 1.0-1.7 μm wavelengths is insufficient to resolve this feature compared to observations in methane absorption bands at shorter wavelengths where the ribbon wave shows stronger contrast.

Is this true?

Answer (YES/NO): NO